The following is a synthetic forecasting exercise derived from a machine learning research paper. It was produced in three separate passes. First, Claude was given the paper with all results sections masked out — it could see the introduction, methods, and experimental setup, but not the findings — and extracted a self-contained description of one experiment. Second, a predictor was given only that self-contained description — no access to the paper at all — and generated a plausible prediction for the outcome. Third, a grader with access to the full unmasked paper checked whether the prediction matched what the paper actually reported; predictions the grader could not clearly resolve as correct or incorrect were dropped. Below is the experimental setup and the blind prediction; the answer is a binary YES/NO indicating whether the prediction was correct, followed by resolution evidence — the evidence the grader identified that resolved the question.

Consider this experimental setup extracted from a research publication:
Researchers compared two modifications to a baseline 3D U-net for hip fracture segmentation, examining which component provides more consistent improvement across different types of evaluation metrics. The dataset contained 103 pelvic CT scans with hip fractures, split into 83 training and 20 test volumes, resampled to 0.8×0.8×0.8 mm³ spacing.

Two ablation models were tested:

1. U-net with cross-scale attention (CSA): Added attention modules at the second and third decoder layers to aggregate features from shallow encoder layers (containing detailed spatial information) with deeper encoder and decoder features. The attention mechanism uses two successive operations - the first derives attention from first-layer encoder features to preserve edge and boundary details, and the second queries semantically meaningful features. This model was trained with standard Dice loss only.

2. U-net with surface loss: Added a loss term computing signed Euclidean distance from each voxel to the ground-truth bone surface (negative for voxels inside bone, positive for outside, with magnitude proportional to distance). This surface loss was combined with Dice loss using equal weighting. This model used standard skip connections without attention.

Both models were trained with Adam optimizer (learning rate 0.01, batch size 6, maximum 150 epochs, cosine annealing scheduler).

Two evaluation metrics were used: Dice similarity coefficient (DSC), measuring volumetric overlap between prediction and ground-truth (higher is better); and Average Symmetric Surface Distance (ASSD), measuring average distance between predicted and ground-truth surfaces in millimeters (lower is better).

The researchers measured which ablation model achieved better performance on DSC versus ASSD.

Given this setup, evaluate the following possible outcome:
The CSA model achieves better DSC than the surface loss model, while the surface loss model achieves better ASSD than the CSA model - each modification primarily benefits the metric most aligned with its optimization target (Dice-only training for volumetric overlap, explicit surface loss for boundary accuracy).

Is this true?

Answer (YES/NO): NO